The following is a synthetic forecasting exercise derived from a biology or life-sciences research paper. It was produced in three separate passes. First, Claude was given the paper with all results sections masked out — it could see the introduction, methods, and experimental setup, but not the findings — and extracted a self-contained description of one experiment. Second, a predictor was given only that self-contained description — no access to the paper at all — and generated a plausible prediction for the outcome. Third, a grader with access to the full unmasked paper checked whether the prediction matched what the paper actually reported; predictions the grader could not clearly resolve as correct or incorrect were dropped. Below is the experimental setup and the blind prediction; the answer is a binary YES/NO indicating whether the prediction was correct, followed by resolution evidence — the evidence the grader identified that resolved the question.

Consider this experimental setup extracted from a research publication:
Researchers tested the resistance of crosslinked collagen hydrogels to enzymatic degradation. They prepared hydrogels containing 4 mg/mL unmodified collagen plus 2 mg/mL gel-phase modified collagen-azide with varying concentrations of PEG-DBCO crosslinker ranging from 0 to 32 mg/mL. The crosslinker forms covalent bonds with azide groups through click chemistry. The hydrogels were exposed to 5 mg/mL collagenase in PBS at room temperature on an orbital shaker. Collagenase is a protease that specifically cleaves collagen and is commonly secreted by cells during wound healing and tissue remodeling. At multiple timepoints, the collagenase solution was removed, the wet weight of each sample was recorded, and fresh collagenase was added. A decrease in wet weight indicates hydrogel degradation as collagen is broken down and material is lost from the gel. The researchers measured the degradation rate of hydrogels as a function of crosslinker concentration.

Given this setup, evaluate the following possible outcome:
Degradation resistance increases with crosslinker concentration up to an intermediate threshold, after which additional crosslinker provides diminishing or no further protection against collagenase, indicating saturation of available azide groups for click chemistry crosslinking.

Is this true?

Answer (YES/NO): NO